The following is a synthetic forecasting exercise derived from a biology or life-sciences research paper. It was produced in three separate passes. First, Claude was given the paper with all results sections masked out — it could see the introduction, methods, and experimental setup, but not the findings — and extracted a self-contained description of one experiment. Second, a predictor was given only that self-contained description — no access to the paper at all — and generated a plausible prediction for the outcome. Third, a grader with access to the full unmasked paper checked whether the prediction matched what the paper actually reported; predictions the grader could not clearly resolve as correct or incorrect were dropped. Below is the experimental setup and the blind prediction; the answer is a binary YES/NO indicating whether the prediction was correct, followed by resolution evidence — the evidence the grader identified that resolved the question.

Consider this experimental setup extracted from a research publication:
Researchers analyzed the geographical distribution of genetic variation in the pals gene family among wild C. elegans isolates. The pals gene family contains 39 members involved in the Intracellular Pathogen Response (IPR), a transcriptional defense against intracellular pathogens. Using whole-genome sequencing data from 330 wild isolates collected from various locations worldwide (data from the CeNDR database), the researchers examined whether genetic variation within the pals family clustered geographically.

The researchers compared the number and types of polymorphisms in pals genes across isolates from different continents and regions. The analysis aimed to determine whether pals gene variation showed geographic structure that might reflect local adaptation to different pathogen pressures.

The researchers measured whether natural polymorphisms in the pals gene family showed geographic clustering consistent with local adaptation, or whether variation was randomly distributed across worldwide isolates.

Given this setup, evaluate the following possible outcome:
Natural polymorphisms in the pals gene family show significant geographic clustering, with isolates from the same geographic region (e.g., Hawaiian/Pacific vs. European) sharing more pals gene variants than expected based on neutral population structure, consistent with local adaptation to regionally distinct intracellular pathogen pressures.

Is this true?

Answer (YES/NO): NO